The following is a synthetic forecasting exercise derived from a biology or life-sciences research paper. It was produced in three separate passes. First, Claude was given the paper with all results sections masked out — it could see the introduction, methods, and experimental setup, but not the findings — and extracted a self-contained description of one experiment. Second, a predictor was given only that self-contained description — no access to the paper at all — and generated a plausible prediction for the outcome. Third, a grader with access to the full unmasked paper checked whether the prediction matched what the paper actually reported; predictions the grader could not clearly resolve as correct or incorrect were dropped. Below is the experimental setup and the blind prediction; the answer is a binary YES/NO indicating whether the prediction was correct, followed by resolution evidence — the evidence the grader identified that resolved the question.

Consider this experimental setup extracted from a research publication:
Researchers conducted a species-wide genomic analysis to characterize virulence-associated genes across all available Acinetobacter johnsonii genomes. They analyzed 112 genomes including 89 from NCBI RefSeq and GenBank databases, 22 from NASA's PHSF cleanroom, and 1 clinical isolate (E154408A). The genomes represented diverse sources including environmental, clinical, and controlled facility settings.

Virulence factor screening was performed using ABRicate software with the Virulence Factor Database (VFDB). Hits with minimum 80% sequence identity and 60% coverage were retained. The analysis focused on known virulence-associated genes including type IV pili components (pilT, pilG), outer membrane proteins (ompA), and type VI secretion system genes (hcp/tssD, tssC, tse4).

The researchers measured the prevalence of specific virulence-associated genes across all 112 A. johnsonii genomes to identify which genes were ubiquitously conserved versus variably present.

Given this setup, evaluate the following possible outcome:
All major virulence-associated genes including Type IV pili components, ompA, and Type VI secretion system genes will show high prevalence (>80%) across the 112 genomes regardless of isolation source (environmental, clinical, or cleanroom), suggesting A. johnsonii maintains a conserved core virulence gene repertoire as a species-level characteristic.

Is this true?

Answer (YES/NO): YES